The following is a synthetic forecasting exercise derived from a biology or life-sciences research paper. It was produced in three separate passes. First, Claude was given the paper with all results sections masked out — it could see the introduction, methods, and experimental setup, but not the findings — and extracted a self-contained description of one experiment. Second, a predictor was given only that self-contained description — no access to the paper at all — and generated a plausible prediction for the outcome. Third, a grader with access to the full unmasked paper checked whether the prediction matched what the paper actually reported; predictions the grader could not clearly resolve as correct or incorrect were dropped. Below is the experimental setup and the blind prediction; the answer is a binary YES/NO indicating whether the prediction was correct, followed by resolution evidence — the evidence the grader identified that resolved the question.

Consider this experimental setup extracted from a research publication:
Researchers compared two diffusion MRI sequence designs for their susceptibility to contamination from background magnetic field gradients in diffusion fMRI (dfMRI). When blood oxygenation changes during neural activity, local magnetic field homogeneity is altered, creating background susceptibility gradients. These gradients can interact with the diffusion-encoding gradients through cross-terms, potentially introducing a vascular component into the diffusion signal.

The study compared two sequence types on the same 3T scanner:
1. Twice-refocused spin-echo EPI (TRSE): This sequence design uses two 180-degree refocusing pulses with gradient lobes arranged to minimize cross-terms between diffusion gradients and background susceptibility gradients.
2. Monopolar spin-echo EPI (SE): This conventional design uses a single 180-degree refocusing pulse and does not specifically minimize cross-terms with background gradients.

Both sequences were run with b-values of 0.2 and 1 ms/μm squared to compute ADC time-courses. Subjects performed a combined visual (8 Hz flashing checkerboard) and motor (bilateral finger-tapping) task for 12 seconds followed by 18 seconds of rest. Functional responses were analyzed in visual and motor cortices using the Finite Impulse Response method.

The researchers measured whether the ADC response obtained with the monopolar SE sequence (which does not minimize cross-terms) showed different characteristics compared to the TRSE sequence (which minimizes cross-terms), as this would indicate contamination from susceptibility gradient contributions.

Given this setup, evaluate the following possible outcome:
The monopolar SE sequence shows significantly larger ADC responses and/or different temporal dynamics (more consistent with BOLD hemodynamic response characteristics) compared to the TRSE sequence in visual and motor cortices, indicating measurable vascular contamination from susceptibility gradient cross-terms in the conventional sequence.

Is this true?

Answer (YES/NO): NO